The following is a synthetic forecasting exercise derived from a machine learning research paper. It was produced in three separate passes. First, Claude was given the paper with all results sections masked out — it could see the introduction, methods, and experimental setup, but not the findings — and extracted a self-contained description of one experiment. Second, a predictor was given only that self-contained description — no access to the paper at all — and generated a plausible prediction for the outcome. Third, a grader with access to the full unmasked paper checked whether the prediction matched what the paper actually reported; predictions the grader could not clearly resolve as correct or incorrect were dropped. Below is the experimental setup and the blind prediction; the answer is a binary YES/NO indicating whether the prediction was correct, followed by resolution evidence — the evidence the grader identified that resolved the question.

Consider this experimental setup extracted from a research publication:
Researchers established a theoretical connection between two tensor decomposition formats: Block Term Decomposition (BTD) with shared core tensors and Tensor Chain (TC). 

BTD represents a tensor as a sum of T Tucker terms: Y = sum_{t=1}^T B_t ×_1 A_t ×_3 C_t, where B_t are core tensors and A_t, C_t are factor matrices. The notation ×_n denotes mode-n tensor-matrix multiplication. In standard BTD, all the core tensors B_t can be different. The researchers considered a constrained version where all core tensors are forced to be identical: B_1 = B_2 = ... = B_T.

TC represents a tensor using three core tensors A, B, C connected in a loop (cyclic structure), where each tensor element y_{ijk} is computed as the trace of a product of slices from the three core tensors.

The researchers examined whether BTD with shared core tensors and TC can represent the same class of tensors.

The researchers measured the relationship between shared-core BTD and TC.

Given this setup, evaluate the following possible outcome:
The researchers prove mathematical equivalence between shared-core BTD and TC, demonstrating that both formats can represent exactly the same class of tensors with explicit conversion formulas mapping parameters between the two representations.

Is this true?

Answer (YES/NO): YES